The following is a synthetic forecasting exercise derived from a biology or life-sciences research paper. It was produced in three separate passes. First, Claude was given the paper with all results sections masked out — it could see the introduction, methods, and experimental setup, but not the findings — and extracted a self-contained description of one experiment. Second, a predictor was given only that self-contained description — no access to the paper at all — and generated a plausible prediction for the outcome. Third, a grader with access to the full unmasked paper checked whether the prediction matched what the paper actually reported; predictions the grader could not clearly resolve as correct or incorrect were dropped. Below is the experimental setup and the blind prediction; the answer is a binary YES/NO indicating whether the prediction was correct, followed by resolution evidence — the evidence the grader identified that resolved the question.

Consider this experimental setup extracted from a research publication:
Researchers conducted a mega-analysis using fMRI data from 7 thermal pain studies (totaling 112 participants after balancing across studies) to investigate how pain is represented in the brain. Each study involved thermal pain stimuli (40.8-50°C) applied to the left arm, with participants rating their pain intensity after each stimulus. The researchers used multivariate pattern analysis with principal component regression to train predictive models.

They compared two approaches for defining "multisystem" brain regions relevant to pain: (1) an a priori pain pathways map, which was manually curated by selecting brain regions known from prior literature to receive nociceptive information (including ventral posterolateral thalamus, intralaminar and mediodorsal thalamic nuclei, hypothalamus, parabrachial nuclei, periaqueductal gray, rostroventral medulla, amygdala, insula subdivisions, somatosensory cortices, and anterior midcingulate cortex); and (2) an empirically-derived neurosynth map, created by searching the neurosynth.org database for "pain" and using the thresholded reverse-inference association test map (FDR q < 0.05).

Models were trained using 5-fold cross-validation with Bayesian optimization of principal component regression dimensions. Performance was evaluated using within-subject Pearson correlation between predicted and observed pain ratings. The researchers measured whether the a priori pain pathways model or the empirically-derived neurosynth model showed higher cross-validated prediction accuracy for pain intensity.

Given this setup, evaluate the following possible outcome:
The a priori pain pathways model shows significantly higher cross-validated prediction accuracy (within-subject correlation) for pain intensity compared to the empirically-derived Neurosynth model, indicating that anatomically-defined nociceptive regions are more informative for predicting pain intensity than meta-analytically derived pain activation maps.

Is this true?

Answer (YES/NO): NO